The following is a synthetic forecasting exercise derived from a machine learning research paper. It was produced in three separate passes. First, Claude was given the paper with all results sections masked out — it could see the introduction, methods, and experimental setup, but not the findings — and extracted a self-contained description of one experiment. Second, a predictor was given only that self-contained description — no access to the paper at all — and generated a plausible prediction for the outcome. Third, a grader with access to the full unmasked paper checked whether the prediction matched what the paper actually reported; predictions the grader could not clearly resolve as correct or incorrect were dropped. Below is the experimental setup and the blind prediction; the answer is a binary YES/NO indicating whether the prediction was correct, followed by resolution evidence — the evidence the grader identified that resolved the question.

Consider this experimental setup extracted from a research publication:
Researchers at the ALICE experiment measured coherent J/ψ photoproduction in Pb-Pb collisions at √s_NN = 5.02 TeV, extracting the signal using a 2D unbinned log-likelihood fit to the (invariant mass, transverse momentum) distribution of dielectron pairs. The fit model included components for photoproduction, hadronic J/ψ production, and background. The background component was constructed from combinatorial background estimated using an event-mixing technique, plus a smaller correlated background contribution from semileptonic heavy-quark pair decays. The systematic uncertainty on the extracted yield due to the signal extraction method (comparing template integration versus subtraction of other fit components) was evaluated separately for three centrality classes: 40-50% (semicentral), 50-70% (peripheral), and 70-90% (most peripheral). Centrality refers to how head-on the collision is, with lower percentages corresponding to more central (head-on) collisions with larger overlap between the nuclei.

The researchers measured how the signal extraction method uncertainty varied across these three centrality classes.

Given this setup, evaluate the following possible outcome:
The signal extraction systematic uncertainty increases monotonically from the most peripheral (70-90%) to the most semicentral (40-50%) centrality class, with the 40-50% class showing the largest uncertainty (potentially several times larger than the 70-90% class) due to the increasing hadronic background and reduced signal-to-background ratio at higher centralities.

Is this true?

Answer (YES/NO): YES